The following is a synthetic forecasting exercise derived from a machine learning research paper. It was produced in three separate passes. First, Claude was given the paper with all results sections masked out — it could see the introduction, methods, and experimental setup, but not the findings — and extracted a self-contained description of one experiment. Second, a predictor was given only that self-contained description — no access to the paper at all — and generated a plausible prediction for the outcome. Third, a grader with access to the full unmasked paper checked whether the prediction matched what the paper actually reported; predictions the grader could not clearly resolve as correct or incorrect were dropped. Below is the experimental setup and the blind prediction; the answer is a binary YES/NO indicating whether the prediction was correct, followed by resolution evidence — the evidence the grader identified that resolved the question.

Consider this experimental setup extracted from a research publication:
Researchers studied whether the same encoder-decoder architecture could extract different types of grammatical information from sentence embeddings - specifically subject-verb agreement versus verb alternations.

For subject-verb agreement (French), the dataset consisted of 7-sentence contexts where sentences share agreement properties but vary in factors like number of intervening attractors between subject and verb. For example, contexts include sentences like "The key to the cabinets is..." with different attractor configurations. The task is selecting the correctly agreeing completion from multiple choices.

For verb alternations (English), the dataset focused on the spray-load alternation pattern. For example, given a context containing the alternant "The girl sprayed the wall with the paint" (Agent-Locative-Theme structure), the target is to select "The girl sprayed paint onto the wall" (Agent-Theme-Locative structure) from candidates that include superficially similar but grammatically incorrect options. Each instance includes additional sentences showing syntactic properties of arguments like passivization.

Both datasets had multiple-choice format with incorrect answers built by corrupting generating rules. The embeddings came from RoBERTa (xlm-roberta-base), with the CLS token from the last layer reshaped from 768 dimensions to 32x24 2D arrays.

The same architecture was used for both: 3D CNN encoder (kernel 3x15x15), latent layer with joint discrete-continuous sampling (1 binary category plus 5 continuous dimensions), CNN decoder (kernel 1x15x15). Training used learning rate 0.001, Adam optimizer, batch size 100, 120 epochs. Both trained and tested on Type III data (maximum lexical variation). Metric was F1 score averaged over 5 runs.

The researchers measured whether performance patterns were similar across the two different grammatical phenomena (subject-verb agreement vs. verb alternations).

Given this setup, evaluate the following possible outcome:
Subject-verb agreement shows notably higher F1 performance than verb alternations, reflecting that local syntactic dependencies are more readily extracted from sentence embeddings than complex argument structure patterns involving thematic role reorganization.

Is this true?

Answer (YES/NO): NO